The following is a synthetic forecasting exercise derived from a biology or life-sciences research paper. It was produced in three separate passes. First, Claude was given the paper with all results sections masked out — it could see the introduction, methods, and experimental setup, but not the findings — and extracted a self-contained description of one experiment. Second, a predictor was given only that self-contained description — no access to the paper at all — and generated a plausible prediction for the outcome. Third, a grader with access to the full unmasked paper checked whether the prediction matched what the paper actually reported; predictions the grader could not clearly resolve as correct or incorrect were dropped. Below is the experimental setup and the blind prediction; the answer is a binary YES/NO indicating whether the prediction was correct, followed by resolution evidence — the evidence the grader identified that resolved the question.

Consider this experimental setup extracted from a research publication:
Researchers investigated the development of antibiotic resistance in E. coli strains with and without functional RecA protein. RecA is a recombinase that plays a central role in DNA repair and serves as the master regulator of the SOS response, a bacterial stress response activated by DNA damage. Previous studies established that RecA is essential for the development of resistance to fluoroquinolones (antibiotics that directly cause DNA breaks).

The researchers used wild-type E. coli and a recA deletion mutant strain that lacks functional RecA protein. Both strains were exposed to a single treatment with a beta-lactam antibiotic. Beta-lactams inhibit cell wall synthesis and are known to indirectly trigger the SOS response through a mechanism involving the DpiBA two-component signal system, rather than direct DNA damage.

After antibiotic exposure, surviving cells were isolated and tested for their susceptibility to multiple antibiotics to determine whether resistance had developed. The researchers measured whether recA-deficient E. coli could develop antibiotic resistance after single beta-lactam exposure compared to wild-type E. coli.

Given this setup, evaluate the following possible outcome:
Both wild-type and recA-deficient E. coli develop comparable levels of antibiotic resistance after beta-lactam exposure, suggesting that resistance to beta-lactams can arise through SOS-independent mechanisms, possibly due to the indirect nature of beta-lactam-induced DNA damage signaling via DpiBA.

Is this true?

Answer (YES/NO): NO